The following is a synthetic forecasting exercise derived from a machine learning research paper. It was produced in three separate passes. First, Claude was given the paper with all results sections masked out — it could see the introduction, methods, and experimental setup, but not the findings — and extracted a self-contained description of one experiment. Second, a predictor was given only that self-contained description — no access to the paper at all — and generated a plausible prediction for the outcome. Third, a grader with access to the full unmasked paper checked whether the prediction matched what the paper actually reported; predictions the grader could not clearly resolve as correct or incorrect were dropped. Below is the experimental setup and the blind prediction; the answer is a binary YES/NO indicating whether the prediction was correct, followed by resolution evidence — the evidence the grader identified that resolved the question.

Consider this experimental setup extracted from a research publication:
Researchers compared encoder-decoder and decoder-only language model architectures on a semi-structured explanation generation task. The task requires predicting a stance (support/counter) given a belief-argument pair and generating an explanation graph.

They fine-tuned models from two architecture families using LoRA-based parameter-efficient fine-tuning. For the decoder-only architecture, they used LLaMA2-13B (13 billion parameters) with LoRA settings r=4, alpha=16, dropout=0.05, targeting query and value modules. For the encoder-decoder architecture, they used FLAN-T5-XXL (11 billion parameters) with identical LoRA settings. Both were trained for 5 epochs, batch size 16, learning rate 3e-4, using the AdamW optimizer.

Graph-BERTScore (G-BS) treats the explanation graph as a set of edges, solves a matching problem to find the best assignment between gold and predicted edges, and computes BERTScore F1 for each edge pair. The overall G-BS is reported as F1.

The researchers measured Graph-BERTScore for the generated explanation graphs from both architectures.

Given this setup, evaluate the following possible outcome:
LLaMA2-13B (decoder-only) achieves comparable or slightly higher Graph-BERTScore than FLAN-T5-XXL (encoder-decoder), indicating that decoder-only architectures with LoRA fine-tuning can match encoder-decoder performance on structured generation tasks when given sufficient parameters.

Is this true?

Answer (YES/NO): NO